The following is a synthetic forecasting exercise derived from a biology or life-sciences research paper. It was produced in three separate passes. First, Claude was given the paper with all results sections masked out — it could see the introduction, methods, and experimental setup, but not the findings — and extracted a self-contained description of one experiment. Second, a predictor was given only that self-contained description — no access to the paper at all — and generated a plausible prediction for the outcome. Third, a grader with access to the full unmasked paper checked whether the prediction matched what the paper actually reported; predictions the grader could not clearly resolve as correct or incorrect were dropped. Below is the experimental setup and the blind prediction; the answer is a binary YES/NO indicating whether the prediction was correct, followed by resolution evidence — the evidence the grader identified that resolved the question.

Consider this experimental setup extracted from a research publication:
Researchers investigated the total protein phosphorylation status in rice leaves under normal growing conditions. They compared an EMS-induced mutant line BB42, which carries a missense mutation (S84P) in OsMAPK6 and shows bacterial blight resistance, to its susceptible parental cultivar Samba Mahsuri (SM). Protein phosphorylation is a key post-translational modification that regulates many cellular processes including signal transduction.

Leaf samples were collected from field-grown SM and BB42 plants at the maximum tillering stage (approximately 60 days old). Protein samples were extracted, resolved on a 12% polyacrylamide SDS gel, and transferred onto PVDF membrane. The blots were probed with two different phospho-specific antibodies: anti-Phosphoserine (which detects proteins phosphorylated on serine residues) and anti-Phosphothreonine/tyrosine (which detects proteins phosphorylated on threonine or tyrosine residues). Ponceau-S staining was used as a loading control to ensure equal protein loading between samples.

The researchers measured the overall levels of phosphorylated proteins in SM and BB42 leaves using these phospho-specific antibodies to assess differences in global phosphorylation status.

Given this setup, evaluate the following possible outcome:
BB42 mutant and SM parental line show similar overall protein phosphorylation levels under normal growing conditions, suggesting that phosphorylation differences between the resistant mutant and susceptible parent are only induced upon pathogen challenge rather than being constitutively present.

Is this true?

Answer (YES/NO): NO